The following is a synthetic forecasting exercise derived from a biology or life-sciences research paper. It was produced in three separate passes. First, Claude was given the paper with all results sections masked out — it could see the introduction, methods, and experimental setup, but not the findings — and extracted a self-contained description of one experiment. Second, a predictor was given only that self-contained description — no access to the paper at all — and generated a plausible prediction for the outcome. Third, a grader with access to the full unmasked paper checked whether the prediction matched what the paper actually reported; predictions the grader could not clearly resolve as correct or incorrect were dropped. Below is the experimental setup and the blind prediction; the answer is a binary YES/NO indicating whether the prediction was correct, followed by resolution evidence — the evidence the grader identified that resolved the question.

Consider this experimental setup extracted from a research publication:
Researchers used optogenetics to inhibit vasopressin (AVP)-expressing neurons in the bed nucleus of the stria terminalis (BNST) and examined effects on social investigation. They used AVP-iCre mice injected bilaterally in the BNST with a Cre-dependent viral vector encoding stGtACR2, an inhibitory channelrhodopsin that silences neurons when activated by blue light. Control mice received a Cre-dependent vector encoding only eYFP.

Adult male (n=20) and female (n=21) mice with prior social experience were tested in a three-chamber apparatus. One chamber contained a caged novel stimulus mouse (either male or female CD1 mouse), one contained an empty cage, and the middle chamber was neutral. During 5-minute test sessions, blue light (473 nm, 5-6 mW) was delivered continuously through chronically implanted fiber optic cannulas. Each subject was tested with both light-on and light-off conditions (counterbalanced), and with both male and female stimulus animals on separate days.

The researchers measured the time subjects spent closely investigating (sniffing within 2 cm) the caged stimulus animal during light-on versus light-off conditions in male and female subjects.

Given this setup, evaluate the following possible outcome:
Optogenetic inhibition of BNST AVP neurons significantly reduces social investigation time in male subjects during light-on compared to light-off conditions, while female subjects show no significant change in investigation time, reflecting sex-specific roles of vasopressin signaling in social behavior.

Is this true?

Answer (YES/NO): NO